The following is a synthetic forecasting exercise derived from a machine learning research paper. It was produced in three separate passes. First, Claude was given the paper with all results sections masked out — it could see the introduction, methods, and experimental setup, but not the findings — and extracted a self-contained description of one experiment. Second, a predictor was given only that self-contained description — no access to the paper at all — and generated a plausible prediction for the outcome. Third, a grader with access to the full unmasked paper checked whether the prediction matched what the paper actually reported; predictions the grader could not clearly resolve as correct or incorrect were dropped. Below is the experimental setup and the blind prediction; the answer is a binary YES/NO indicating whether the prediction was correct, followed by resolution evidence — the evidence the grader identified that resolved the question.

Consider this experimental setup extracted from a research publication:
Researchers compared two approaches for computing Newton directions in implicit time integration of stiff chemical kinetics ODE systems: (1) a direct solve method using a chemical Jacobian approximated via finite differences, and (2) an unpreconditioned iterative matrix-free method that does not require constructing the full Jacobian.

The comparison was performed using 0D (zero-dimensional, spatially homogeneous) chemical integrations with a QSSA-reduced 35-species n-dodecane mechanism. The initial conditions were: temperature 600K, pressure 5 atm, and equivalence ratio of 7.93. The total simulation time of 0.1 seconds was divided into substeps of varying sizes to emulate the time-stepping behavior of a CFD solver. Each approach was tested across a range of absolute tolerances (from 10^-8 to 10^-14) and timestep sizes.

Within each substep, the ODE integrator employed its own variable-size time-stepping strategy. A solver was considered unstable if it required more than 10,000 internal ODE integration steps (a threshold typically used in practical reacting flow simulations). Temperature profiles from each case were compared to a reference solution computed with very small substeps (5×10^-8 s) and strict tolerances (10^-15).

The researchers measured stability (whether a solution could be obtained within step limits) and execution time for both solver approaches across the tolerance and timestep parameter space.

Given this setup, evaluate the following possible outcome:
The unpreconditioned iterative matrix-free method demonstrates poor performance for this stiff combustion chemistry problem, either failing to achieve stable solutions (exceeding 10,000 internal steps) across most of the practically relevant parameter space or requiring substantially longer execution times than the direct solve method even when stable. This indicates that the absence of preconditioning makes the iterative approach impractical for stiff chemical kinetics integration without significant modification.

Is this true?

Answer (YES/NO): NO